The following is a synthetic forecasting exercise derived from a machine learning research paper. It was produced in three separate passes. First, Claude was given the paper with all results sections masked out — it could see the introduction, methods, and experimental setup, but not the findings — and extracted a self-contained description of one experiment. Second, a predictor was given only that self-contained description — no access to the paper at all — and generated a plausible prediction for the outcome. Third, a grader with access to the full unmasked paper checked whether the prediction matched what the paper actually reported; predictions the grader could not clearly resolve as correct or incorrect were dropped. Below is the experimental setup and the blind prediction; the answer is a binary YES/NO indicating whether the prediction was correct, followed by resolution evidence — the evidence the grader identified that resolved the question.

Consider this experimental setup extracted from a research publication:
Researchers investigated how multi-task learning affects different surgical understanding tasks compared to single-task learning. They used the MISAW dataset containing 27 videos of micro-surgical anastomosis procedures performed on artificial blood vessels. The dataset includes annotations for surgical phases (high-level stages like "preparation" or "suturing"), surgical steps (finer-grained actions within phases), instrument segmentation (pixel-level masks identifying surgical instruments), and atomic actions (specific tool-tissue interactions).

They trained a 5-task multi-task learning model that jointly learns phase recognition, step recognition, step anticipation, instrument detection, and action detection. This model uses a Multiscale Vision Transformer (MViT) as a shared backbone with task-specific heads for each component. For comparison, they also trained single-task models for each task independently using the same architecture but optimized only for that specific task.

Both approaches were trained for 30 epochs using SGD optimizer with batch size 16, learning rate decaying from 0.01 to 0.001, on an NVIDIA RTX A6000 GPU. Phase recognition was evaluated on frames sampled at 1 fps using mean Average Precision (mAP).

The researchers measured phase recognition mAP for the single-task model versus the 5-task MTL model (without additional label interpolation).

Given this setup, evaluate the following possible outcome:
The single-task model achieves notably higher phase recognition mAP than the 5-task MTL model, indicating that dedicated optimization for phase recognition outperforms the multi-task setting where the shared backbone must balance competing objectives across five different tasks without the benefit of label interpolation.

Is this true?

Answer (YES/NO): NO